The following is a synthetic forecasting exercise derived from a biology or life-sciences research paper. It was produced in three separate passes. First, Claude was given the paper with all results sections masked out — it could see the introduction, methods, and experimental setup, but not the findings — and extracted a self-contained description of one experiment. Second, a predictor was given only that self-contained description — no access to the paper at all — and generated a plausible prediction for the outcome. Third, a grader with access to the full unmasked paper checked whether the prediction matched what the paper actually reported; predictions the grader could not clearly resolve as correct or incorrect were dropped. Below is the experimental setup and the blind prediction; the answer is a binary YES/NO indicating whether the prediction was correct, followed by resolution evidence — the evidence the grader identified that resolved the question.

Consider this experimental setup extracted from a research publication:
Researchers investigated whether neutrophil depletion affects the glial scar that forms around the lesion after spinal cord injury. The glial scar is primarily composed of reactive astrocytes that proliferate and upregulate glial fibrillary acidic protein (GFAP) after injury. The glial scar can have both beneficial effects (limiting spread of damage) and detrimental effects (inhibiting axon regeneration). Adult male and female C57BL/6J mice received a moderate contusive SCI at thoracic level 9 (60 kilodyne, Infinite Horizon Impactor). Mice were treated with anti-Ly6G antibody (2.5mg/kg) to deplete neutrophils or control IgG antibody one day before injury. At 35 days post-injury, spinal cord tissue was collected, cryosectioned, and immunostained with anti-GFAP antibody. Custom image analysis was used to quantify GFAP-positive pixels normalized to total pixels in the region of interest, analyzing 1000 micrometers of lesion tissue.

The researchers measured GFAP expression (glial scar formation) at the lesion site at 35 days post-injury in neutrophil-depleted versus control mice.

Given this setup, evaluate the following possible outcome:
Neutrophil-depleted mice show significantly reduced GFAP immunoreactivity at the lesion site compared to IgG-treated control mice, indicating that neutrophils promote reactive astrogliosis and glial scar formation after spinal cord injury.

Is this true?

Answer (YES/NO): NO